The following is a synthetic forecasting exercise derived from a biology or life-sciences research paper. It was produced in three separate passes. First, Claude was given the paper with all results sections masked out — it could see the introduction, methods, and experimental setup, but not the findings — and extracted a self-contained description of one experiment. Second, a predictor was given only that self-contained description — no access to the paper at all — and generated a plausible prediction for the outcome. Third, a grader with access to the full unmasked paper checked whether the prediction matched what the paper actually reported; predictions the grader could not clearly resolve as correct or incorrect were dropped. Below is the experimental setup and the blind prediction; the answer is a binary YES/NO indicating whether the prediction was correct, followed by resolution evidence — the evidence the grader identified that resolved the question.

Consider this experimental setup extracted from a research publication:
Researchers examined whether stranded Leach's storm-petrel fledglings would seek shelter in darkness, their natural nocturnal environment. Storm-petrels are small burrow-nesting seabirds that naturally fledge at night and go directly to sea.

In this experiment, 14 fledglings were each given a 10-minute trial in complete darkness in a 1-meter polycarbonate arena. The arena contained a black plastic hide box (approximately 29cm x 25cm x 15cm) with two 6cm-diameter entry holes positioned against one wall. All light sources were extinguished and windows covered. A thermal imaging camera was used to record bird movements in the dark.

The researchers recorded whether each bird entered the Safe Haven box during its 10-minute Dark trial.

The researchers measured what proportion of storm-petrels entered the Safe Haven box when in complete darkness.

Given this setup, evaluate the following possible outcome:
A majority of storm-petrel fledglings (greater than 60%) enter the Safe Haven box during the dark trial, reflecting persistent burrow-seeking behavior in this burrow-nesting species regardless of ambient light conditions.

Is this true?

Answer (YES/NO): NO